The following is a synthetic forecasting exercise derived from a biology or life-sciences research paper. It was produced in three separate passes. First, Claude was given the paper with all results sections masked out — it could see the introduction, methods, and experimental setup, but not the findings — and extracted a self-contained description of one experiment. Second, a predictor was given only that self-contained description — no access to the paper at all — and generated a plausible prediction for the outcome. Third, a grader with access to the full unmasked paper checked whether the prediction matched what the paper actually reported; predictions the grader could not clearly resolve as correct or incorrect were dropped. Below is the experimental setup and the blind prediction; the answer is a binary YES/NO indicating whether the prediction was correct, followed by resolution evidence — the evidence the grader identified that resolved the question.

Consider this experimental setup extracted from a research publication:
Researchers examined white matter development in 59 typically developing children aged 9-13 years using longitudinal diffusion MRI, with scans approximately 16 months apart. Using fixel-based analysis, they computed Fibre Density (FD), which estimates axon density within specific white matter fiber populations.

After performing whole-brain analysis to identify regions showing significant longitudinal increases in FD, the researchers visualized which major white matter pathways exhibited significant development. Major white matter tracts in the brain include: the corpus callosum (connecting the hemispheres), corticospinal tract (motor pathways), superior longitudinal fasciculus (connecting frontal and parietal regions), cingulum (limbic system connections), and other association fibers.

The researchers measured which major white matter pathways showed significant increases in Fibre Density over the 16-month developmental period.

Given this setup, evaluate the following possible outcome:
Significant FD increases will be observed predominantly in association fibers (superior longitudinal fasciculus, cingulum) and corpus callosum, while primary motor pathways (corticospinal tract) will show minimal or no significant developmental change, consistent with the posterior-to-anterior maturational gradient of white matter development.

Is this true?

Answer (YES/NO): YES